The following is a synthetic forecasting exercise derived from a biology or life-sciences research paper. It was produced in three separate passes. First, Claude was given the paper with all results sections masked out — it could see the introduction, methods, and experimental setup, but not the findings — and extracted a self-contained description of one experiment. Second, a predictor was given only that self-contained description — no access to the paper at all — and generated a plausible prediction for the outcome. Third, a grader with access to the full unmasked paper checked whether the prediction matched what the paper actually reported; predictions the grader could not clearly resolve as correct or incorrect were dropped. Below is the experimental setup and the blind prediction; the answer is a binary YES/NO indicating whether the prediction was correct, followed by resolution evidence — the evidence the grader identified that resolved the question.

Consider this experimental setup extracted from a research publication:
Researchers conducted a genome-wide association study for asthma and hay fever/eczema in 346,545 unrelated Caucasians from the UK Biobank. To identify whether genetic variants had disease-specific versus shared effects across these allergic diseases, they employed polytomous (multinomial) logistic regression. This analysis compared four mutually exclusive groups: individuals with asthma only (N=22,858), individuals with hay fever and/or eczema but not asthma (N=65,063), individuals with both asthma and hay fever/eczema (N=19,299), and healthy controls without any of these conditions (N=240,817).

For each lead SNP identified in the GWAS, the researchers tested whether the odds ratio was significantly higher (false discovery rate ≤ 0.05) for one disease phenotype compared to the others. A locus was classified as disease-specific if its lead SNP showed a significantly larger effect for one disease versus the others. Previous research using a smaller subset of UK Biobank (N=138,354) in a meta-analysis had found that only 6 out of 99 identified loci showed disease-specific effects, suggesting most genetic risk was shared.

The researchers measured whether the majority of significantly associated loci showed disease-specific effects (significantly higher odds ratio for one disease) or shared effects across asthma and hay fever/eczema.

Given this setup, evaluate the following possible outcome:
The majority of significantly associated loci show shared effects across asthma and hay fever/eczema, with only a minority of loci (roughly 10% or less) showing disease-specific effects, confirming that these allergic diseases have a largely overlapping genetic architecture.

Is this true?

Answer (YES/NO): NO